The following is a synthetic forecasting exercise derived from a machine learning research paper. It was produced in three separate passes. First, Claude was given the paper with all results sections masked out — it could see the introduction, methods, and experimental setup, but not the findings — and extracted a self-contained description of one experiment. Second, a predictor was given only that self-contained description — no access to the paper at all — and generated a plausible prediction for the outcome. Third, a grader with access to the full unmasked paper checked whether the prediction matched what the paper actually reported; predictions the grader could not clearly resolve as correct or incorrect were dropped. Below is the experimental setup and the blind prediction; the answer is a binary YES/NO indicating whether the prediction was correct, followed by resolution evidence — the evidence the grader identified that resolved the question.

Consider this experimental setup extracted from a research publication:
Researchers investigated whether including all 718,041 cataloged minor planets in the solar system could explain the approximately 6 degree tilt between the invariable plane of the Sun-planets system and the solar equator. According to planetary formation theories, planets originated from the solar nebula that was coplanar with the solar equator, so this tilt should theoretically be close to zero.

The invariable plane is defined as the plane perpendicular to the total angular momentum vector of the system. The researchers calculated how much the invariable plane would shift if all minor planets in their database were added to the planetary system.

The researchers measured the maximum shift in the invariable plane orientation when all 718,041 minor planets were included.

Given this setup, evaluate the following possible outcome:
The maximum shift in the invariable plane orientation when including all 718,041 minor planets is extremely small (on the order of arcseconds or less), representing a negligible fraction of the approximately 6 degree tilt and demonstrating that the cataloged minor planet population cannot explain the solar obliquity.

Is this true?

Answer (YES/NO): YES